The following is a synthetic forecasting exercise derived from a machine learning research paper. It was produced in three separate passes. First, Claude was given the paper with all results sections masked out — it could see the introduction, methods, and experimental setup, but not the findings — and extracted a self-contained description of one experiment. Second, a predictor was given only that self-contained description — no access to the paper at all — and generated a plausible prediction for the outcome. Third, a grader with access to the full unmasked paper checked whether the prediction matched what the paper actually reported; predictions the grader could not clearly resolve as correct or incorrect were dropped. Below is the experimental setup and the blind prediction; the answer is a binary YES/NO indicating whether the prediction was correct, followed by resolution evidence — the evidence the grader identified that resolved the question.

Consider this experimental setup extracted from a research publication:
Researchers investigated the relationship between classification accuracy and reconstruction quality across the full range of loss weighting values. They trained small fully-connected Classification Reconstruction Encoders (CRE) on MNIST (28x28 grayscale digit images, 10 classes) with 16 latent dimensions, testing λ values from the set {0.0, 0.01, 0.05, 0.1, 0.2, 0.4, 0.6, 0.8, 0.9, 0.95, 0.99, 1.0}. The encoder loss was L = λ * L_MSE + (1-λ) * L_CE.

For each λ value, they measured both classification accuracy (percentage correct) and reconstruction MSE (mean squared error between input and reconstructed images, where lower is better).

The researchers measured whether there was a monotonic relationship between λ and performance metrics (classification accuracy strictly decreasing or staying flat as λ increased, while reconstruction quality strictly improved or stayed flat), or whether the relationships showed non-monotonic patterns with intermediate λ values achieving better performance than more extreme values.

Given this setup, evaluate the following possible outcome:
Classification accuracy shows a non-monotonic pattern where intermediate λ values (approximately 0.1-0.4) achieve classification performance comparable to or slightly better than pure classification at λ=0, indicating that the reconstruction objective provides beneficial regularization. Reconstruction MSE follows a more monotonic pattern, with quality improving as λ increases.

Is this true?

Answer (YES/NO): NO